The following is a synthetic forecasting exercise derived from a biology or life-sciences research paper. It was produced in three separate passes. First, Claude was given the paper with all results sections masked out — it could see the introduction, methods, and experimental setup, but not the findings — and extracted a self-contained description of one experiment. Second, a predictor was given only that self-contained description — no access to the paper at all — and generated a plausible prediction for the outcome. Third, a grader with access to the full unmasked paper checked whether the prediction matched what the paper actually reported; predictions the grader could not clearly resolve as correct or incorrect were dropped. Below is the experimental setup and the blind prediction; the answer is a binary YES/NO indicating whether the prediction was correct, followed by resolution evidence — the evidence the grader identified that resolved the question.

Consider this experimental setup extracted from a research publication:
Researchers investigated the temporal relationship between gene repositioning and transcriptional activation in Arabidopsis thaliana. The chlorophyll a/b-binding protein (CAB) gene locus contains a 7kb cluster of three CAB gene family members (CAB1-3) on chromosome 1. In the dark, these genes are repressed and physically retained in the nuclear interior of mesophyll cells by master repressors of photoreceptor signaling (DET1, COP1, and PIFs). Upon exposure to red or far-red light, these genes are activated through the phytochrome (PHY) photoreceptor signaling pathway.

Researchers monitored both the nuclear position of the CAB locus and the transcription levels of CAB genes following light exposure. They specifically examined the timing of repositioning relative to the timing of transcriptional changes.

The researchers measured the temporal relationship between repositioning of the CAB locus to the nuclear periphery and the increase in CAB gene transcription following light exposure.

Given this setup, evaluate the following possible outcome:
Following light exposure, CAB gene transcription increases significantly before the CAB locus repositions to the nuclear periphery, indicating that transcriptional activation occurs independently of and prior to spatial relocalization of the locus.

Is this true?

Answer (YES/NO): NO